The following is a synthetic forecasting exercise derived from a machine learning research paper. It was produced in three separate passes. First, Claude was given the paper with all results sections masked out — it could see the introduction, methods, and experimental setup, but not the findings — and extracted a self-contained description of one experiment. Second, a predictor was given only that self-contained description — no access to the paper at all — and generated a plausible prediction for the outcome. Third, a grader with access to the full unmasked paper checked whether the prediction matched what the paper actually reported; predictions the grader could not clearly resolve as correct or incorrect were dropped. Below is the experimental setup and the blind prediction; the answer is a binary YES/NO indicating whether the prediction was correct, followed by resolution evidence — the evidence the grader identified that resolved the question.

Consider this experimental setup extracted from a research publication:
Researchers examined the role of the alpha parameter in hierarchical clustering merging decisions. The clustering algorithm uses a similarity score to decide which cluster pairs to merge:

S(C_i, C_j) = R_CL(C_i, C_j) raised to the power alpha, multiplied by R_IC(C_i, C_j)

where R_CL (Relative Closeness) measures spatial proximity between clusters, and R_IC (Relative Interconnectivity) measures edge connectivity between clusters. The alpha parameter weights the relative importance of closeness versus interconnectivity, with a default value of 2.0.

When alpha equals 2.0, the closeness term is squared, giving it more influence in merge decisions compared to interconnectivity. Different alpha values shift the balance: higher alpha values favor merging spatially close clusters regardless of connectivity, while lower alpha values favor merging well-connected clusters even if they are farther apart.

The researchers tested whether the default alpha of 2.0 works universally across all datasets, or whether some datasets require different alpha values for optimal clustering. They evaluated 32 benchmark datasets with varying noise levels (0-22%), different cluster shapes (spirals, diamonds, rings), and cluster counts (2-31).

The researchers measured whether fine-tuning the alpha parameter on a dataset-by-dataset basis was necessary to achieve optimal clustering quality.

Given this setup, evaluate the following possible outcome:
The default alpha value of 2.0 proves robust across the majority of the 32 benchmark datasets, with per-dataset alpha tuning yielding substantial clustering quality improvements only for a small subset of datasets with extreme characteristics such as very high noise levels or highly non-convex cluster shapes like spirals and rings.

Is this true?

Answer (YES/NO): NO